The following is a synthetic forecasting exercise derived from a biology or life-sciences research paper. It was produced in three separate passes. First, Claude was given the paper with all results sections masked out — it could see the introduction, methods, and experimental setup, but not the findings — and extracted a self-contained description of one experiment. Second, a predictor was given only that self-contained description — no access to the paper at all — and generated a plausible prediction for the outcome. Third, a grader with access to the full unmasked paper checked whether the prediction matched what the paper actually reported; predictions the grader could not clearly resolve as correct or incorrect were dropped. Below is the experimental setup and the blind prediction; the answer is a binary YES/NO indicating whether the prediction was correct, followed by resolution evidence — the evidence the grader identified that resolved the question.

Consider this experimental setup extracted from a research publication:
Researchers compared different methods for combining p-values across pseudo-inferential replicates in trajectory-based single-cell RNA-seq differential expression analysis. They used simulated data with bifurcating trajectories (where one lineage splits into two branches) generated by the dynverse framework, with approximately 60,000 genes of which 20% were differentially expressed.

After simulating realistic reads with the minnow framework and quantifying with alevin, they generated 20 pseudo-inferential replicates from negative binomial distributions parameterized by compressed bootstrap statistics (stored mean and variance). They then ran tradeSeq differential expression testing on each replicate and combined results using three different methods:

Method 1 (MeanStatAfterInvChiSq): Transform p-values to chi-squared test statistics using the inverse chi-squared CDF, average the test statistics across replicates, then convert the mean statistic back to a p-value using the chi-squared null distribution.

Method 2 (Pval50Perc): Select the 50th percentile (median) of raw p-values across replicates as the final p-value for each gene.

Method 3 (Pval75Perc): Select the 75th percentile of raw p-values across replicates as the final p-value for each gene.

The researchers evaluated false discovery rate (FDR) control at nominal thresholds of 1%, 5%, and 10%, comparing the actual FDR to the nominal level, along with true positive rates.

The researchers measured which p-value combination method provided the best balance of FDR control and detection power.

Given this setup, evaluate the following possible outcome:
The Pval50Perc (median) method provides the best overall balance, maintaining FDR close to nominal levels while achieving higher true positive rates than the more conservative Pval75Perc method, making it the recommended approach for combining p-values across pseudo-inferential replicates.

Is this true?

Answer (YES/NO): NO